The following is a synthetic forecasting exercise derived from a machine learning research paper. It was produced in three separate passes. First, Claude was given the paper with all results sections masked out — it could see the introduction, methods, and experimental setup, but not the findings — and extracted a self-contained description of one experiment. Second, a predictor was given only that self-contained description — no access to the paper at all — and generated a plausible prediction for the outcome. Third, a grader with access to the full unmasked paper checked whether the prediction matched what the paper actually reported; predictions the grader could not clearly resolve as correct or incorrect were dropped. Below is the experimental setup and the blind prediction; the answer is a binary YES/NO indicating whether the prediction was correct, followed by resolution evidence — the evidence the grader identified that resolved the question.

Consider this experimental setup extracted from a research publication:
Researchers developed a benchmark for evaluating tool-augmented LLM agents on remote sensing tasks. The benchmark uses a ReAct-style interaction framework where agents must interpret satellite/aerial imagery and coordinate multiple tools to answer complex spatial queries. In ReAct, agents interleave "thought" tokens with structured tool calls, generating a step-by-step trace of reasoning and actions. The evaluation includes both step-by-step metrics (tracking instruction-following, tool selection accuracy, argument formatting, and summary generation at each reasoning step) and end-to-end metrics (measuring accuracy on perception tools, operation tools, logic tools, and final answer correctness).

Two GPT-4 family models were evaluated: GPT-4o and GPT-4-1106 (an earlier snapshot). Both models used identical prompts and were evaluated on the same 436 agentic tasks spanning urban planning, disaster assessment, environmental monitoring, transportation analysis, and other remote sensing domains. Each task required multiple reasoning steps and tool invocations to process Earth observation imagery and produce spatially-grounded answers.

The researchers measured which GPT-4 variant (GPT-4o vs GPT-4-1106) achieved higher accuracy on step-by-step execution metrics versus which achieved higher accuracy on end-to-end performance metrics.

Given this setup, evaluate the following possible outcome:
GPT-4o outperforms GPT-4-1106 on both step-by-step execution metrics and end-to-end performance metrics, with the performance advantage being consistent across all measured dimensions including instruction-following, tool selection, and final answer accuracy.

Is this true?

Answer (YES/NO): NO